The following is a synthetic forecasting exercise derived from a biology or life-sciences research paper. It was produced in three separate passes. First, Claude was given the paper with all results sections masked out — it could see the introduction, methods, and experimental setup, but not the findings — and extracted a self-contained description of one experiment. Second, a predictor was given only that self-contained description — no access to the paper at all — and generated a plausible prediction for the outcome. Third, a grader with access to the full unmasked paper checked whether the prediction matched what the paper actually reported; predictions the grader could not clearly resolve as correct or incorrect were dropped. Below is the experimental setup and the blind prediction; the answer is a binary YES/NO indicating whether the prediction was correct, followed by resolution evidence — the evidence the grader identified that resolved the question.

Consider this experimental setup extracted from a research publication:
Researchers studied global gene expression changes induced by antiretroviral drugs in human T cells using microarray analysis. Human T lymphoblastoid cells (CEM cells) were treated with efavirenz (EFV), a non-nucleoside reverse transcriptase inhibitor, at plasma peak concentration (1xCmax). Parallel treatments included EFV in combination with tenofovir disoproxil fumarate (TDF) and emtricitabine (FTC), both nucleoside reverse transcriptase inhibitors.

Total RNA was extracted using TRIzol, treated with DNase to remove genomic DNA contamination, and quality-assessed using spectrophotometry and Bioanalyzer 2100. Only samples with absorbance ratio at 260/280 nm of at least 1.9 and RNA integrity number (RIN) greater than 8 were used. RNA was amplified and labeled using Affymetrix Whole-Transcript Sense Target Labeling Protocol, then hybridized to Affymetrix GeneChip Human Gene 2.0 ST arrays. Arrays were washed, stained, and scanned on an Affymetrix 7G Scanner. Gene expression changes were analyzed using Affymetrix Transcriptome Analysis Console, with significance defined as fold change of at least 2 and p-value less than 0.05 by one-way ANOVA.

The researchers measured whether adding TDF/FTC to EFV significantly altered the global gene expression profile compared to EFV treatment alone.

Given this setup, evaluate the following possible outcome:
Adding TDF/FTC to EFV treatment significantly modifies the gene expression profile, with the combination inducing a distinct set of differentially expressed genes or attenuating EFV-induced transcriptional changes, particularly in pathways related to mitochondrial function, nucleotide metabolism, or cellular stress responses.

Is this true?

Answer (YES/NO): NO